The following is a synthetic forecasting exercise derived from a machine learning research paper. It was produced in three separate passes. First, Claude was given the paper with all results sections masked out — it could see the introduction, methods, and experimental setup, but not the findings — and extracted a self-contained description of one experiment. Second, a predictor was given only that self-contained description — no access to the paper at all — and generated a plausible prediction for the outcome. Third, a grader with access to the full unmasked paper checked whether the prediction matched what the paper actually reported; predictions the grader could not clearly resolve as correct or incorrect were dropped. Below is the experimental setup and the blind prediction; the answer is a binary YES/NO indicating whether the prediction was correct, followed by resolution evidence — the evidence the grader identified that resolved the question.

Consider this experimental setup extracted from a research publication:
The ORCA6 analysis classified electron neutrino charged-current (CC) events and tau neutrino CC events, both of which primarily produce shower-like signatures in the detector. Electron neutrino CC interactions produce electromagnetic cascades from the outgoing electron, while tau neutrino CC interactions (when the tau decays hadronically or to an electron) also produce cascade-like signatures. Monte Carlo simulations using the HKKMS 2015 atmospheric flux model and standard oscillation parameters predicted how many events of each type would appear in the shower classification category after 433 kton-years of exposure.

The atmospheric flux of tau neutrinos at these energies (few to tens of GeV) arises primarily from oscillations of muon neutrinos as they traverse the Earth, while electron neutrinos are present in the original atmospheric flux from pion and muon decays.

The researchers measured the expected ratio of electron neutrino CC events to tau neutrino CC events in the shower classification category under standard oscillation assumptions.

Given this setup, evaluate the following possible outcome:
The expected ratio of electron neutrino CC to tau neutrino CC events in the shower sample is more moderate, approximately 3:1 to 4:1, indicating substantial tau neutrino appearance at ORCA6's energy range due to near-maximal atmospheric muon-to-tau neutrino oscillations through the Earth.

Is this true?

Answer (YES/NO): NO